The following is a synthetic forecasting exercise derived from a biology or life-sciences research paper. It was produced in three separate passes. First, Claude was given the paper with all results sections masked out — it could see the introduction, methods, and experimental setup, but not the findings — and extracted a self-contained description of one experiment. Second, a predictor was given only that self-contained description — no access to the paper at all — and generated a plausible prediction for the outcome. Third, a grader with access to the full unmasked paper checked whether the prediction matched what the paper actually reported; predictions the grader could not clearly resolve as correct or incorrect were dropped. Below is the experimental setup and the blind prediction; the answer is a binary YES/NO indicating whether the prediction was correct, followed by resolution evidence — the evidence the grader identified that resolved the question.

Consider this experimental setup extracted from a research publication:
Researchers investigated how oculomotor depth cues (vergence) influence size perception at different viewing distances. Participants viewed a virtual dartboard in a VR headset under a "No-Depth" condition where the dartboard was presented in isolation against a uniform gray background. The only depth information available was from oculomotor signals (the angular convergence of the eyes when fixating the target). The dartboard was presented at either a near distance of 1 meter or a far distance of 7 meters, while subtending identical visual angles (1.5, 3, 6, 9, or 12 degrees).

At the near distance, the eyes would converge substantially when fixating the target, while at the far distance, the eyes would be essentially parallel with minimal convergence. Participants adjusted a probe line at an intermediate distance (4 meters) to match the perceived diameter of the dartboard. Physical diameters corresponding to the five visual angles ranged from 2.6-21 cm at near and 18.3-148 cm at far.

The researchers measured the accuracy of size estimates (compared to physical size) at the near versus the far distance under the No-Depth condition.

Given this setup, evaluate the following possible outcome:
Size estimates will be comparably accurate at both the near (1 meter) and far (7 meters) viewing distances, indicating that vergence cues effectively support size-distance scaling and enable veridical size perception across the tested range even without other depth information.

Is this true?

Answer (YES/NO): NO